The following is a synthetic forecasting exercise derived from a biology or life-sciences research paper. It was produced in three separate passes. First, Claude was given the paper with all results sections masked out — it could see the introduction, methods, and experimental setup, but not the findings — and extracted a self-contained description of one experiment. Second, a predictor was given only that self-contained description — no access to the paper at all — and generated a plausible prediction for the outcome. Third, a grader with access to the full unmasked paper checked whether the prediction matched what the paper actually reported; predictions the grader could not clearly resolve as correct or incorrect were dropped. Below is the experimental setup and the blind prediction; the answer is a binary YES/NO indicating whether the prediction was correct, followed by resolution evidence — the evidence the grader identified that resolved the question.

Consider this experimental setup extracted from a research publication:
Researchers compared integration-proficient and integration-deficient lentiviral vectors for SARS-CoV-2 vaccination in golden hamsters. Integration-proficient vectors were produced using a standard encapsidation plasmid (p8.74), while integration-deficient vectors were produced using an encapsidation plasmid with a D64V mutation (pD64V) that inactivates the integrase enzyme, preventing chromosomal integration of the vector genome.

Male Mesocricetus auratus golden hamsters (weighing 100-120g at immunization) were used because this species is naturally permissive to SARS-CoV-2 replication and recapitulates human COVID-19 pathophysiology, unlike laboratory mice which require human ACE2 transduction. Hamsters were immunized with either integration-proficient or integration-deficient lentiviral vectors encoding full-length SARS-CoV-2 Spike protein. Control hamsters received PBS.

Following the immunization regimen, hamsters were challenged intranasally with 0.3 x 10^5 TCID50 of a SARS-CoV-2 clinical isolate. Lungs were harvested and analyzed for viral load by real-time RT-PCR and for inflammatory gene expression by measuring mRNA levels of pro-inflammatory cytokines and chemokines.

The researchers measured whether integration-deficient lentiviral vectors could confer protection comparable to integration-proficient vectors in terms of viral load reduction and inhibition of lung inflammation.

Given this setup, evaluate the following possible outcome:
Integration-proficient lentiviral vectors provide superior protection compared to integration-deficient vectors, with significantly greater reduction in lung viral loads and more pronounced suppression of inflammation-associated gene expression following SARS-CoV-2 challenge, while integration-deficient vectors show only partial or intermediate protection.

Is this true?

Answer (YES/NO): NO